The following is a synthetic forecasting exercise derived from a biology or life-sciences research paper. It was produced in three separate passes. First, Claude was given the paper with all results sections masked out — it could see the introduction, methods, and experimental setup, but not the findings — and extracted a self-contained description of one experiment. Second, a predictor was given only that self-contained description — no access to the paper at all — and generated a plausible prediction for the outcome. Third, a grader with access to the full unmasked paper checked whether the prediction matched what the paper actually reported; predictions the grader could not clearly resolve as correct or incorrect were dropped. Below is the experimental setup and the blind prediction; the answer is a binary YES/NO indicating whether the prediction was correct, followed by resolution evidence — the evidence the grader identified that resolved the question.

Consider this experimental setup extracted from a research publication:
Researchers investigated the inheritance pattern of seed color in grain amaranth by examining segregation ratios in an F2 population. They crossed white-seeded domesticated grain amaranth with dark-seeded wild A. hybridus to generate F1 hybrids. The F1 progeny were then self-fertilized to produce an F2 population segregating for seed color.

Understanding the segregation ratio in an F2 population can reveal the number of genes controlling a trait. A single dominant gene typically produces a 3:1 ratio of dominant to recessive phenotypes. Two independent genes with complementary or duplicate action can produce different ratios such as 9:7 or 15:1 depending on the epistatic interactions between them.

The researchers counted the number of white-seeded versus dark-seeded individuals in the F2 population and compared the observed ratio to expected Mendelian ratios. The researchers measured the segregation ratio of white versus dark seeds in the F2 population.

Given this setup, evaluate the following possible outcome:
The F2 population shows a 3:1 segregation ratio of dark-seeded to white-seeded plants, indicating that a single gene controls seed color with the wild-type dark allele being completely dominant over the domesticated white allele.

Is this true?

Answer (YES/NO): NO